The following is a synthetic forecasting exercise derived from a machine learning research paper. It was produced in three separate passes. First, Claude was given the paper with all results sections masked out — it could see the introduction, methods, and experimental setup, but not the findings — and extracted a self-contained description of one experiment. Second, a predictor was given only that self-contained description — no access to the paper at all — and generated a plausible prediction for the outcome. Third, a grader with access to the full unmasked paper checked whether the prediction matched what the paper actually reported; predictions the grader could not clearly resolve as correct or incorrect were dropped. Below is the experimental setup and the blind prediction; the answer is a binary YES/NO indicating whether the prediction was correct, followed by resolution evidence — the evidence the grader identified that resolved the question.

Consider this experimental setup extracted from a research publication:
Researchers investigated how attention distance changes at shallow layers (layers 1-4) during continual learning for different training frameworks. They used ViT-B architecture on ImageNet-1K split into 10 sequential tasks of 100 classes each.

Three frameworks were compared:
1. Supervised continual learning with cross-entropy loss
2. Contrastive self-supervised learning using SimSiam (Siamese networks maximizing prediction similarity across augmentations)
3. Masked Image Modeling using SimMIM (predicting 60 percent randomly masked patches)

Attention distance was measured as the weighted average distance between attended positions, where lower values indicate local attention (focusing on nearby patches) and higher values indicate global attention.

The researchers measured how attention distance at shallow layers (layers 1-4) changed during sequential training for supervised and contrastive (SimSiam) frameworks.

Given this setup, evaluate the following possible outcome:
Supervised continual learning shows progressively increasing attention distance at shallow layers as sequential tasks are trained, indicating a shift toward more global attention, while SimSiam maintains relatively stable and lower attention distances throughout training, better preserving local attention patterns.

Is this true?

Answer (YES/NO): NO